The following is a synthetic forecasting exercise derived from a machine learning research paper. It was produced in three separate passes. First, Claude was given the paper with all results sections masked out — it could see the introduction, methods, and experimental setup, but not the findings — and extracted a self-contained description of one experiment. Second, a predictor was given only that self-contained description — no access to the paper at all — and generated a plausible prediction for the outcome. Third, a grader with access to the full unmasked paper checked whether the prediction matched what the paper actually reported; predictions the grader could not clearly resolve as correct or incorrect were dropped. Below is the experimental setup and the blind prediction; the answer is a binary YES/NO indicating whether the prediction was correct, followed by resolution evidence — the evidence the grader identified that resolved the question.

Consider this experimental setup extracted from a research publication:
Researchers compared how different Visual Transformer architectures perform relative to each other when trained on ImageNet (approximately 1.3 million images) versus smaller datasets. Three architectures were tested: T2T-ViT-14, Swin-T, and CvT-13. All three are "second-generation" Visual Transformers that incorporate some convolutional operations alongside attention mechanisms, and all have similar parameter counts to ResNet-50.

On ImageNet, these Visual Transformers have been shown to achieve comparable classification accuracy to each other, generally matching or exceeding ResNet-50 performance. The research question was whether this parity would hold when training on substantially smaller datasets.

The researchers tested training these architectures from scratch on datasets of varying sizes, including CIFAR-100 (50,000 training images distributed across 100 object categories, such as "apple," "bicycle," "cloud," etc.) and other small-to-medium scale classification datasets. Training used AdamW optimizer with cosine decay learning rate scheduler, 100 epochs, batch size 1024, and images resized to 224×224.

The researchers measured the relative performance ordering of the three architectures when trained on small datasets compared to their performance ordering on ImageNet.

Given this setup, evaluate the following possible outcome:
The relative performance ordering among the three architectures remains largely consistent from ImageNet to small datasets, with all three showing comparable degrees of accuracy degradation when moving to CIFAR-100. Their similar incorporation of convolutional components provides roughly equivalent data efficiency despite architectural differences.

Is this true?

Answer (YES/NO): NO